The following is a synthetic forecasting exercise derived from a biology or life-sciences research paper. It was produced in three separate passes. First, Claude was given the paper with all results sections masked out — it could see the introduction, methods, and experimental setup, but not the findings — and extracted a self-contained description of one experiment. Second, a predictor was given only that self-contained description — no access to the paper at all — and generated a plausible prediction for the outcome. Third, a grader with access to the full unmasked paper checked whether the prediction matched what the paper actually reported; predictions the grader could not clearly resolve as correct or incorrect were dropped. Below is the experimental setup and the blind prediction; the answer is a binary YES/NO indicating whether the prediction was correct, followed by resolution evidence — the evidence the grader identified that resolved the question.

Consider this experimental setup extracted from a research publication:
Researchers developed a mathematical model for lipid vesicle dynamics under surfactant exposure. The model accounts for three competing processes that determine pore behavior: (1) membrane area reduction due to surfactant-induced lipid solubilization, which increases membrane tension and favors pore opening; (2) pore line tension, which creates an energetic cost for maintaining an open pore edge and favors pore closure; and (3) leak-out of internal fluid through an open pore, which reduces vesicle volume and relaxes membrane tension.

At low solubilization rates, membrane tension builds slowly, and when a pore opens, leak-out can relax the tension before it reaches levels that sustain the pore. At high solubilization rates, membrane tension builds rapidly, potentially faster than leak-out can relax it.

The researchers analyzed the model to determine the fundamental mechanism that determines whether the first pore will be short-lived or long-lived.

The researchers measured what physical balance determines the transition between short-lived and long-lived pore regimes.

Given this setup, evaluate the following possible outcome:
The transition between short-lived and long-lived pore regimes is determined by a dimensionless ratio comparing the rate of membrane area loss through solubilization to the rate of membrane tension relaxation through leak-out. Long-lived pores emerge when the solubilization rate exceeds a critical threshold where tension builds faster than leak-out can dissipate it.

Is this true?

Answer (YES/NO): NO